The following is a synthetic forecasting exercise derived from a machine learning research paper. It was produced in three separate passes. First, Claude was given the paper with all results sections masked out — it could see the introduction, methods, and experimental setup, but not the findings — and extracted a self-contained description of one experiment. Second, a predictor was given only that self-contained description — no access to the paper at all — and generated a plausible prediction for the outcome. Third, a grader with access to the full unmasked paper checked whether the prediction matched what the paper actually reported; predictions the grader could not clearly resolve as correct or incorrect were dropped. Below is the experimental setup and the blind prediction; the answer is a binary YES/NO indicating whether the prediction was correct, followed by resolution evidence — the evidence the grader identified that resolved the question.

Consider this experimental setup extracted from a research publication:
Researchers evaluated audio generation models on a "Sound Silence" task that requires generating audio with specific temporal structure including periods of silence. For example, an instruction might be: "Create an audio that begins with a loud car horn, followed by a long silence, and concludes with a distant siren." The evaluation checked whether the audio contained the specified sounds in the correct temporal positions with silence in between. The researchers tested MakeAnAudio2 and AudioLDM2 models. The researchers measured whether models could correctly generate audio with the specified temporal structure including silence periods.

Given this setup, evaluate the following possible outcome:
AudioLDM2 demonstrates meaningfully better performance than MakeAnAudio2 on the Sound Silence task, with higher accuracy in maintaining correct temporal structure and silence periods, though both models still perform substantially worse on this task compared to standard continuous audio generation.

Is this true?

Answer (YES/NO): NO